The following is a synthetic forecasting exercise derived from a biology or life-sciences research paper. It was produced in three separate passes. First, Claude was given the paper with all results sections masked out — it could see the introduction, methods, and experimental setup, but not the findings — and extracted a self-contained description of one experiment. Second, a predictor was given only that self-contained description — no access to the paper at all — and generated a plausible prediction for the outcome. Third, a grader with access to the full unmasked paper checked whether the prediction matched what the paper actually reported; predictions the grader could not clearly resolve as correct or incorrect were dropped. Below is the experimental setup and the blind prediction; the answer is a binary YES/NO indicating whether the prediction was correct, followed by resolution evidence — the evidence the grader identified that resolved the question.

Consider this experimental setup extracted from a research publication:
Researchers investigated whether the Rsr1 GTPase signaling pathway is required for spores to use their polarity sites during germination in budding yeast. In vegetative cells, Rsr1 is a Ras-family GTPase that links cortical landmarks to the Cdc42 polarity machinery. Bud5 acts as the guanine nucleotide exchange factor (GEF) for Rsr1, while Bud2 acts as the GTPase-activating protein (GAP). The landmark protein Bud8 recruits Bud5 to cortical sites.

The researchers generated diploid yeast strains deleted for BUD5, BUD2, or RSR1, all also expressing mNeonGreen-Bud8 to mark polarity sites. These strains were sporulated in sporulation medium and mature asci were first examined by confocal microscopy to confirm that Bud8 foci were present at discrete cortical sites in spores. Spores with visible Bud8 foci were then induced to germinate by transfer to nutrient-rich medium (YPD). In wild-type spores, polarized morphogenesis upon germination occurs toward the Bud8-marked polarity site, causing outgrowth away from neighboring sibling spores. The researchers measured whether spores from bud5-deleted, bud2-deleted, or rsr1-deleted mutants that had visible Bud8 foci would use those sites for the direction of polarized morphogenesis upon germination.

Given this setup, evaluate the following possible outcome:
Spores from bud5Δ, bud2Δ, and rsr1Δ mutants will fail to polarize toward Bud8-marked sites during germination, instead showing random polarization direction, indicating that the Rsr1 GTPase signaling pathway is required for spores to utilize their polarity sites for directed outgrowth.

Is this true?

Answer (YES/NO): YES